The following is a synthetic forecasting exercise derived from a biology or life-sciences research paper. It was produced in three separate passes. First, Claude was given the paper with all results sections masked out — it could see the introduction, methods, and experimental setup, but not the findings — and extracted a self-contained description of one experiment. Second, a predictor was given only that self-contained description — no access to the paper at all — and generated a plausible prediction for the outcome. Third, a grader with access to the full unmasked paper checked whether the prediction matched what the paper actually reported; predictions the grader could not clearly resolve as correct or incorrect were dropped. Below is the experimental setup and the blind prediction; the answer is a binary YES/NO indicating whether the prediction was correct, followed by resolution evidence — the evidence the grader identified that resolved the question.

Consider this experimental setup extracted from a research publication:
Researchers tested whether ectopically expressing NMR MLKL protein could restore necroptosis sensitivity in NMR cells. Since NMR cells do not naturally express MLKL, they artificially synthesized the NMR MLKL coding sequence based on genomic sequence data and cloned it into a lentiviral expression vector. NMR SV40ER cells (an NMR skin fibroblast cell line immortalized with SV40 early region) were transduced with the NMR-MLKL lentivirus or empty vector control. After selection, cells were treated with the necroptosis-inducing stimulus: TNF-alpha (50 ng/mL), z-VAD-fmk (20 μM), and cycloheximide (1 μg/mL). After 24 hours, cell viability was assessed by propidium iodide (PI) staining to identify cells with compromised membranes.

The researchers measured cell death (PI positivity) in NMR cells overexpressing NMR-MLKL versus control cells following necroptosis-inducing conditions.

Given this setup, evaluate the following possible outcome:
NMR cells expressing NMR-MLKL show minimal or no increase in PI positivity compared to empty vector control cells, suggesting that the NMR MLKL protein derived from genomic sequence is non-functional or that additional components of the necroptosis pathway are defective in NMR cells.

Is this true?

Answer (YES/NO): YES